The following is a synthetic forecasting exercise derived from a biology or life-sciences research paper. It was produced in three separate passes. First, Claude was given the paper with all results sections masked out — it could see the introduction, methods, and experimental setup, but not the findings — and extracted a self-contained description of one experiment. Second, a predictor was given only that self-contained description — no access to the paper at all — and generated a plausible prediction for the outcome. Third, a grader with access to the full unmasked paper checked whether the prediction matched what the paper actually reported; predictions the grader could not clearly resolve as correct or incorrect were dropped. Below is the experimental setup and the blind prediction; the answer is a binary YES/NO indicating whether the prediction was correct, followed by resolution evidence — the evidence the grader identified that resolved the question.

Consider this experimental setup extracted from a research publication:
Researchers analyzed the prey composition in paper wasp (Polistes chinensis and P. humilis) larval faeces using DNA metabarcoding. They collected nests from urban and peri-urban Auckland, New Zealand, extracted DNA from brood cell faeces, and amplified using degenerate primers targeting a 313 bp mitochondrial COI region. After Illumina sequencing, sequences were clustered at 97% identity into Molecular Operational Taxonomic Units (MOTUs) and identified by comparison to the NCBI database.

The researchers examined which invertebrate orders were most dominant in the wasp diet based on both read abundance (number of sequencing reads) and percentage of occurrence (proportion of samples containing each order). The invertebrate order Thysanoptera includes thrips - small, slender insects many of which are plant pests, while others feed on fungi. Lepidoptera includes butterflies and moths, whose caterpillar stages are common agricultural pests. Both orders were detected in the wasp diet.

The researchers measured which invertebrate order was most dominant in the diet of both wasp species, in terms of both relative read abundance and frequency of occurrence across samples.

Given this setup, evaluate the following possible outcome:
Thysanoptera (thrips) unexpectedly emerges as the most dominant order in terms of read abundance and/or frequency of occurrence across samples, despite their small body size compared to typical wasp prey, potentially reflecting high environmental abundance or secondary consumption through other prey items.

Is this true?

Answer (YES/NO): YES